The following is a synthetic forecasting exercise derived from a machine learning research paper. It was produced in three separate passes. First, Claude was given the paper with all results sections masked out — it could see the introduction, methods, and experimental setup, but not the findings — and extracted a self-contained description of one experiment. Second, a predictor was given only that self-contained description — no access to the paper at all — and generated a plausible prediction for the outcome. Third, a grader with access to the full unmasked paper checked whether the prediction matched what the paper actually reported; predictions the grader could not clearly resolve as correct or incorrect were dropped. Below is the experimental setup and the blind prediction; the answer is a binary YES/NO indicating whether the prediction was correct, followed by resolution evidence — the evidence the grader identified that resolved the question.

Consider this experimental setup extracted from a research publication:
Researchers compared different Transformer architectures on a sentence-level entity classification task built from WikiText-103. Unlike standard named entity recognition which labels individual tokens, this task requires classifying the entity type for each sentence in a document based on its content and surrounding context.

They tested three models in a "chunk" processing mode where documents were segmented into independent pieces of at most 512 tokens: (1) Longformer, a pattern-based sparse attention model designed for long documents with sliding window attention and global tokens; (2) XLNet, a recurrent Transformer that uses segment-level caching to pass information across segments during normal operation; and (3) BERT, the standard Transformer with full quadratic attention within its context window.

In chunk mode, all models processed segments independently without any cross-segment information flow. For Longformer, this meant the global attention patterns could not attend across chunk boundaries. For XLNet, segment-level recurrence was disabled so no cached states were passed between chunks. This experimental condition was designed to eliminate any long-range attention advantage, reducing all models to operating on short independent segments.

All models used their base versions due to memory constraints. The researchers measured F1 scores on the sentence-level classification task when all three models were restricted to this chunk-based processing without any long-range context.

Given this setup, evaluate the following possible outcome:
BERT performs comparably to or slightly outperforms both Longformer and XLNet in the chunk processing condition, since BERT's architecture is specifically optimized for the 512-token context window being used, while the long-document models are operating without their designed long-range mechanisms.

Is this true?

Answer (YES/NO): NO